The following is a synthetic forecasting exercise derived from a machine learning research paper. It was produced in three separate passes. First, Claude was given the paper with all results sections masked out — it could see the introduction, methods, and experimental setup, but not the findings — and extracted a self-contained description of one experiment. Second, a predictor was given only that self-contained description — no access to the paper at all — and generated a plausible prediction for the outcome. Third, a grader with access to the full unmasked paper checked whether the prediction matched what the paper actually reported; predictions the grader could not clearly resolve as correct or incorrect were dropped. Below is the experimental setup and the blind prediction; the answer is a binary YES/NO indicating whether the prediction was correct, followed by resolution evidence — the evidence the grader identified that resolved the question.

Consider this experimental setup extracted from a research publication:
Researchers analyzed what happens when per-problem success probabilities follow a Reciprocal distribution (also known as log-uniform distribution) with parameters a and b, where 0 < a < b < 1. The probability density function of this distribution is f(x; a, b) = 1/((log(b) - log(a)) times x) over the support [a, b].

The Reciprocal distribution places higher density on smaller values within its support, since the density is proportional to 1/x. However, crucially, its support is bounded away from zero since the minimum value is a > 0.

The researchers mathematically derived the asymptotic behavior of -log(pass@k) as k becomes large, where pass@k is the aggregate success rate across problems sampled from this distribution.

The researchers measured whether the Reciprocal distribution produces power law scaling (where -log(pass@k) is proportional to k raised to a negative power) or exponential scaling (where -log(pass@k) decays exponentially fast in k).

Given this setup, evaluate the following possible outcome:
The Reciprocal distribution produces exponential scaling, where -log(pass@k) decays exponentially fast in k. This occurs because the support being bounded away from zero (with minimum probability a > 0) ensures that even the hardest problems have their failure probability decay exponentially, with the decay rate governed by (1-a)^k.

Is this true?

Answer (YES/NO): YES